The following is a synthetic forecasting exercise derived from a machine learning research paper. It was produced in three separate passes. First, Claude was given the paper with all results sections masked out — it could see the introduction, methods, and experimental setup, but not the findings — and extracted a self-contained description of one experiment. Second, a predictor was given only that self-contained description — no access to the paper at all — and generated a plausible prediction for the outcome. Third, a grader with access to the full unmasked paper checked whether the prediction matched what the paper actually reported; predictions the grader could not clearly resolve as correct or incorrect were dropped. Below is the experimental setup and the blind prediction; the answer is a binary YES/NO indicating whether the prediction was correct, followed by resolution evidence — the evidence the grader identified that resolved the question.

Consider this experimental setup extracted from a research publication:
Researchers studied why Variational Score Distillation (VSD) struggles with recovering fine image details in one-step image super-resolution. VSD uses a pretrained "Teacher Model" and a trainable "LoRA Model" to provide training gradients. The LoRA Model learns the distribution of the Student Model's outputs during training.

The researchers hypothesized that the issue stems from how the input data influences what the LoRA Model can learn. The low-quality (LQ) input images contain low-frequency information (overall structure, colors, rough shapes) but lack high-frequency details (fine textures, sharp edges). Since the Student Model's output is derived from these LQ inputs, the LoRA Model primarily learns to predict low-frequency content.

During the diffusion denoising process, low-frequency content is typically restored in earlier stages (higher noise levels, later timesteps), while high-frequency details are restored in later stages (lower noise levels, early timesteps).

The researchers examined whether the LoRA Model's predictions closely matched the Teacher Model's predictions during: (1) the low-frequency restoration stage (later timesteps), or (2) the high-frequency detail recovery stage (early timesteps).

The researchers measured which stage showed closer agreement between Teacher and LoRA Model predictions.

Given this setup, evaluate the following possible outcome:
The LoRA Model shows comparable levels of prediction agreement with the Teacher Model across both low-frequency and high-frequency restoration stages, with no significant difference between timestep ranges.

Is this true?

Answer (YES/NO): NO